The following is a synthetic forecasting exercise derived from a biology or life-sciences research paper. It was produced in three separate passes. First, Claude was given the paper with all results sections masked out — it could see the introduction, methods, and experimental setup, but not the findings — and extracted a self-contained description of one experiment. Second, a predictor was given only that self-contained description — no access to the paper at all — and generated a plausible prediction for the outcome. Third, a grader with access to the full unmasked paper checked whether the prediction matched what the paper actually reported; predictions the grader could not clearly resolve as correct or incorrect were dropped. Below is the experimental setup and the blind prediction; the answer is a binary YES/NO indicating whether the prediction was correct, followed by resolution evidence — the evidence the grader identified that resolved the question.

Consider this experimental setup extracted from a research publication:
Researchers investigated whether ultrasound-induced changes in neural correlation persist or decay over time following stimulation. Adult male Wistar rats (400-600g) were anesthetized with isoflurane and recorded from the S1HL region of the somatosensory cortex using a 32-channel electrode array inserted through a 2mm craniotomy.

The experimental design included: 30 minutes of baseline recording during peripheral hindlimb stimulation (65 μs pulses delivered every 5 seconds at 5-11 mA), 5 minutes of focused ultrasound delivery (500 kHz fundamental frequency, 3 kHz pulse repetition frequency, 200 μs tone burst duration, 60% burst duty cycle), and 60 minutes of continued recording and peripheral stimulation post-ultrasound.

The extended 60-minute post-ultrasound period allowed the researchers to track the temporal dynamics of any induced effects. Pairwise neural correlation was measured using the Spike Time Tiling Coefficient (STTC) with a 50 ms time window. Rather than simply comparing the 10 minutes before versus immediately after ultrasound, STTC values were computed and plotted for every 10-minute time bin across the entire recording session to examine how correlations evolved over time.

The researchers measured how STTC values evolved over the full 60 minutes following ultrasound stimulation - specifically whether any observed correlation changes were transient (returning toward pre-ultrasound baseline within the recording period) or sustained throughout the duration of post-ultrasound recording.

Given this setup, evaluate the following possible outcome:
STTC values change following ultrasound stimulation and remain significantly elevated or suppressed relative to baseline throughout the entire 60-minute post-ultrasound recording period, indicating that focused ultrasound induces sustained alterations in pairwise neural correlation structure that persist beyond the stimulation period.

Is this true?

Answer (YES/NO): NO